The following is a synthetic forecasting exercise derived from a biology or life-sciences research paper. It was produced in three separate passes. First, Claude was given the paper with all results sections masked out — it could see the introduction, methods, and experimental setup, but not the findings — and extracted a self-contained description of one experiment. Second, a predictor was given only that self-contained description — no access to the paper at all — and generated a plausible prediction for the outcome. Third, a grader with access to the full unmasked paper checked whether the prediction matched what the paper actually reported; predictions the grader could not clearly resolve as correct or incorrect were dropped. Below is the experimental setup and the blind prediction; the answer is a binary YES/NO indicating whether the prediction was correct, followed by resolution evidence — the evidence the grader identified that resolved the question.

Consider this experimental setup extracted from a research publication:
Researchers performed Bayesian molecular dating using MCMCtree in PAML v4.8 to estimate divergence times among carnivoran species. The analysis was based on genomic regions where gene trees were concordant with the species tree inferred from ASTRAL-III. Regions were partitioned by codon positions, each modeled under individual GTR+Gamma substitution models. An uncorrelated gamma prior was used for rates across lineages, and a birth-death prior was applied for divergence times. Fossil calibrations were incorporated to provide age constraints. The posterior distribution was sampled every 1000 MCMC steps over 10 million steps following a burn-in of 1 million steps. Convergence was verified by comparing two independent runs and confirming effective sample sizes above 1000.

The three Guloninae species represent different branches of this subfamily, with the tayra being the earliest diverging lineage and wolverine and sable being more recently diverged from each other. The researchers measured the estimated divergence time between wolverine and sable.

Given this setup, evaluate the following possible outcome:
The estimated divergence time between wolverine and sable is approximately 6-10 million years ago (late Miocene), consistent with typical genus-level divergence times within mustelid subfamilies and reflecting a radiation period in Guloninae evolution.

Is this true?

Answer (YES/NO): NO